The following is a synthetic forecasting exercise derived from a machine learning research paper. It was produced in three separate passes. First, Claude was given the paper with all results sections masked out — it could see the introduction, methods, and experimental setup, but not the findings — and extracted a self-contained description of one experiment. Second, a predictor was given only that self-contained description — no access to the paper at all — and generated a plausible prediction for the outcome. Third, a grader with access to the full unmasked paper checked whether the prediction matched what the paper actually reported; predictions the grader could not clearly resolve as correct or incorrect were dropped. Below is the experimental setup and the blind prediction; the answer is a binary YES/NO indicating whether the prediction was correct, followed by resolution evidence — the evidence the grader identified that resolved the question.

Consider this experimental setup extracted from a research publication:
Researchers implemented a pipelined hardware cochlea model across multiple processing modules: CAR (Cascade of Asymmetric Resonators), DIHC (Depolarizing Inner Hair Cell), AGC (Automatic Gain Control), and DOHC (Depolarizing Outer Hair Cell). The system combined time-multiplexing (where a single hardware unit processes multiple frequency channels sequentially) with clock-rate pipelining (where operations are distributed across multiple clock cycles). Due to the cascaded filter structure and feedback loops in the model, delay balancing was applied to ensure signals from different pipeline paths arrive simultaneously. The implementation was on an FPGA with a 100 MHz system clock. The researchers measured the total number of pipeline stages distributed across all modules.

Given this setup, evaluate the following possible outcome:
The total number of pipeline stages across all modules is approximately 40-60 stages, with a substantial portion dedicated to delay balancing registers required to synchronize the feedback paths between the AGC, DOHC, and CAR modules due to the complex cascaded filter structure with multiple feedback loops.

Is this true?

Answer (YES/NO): NO